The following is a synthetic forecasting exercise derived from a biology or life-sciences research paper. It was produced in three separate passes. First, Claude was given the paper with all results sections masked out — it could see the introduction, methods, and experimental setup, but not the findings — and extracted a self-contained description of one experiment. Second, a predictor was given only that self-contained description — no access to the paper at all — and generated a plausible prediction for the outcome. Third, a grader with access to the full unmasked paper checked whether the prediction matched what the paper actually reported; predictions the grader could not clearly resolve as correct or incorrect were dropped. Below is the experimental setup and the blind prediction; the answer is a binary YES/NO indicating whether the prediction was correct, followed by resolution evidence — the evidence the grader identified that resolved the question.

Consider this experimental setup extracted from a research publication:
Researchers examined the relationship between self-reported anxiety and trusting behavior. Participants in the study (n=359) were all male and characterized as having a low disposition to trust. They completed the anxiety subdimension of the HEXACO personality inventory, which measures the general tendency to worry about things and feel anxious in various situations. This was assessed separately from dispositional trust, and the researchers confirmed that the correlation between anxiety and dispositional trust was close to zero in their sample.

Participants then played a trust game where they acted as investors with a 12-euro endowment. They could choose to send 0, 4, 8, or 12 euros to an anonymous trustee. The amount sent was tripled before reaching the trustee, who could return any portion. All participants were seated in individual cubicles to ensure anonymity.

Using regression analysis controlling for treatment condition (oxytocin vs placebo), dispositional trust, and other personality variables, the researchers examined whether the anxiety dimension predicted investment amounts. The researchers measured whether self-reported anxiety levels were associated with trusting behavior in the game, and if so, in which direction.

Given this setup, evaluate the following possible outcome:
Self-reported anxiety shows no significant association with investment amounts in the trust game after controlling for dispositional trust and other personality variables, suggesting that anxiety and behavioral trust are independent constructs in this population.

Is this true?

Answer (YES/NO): NO